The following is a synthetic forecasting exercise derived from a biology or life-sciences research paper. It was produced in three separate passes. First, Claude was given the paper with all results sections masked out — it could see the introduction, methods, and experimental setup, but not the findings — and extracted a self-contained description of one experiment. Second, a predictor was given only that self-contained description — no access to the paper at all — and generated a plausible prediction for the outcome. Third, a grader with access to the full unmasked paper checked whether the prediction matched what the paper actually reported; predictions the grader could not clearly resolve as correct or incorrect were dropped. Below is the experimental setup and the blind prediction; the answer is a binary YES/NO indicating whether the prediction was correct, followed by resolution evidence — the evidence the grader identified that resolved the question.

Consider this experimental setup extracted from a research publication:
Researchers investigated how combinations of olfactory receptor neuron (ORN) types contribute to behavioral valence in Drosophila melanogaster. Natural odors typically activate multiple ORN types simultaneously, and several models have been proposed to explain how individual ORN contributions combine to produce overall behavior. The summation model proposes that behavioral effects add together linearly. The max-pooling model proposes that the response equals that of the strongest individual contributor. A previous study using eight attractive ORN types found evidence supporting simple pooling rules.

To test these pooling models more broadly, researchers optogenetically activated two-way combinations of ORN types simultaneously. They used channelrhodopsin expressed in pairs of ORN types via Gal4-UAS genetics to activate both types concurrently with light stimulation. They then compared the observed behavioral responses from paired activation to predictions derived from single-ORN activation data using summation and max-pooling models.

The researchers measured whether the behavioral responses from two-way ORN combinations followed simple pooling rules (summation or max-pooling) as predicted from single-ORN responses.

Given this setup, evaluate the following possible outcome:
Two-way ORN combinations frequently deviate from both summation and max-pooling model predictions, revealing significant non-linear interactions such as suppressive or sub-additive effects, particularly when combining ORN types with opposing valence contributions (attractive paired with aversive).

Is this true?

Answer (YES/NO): NO